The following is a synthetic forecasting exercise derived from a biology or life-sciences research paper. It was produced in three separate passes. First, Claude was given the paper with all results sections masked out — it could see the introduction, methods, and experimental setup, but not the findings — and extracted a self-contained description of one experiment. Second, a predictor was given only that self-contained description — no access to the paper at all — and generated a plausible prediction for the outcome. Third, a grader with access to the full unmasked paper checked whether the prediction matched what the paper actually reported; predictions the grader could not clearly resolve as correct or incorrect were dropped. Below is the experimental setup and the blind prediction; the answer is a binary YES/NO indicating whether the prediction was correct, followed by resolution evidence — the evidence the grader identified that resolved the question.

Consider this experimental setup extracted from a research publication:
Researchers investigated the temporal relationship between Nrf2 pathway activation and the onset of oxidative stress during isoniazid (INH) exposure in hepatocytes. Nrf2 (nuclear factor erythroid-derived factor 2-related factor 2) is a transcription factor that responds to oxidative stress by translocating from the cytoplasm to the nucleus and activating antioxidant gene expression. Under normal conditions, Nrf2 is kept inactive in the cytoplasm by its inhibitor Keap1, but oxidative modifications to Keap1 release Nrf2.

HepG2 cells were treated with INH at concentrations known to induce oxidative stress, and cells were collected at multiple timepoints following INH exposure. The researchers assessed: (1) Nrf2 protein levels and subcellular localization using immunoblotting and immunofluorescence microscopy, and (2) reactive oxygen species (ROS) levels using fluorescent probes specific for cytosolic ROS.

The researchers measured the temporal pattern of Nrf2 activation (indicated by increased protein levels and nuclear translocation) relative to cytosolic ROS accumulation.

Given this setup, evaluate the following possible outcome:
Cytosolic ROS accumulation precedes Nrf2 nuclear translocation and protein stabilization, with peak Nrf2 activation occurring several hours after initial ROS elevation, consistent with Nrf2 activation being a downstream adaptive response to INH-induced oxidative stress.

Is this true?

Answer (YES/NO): YES